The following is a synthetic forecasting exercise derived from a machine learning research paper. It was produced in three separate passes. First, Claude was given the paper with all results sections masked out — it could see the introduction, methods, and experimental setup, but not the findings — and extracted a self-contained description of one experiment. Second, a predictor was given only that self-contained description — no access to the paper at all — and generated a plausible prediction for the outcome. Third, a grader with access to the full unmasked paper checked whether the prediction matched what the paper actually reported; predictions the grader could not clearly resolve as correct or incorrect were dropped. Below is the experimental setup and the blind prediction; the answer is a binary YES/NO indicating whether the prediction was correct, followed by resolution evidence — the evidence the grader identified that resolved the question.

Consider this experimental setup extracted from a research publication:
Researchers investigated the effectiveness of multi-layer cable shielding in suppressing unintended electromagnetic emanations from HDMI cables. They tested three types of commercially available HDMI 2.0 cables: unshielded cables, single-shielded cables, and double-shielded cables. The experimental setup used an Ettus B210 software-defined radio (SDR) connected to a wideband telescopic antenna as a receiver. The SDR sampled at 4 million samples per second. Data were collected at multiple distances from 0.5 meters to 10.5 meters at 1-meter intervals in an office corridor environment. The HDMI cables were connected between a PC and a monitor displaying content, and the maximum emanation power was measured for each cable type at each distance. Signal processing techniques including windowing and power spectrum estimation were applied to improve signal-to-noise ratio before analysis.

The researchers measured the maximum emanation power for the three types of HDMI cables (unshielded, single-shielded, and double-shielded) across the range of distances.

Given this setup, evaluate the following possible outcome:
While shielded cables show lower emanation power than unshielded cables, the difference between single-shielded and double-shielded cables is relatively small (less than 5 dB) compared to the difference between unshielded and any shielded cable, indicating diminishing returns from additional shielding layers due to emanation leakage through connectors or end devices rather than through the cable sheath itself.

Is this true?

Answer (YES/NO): YES